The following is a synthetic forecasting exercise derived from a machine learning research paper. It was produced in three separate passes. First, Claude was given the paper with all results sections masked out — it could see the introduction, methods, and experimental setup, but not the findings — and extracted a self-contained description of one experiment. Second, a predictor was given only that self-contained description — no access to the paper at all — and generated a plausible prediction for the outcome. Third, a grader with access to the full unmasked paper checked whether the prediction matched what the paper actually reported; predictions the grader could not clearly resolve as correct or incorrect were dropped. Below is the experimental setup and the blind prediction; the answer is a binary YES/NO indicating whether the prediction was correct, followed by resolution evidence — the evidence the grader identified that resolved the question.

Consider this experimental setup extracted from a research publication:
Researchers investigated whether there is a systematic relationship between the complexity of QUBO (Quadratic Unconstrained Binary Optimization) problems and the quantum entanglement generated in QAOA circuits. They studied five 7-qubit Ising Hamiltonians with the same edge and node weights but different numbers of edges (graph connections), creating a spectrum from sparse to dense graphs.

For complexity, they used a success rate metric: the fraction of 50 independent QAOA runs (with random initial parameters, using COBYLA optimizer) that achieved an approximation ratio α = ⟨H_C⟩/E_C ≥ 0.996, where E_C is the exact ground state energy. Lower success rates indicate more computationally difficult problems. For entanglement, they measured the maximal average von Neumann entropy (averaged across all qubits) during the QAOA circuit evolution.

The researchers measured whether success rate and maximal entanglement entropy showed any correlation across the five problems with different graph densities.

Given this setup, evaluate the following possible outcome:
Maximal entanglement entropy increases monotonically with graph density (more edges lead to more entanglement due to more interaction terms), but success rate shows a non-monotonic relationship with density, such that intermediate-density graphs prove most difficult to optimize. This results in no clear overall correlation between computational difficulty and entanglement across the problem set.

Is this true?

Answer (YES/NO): NO